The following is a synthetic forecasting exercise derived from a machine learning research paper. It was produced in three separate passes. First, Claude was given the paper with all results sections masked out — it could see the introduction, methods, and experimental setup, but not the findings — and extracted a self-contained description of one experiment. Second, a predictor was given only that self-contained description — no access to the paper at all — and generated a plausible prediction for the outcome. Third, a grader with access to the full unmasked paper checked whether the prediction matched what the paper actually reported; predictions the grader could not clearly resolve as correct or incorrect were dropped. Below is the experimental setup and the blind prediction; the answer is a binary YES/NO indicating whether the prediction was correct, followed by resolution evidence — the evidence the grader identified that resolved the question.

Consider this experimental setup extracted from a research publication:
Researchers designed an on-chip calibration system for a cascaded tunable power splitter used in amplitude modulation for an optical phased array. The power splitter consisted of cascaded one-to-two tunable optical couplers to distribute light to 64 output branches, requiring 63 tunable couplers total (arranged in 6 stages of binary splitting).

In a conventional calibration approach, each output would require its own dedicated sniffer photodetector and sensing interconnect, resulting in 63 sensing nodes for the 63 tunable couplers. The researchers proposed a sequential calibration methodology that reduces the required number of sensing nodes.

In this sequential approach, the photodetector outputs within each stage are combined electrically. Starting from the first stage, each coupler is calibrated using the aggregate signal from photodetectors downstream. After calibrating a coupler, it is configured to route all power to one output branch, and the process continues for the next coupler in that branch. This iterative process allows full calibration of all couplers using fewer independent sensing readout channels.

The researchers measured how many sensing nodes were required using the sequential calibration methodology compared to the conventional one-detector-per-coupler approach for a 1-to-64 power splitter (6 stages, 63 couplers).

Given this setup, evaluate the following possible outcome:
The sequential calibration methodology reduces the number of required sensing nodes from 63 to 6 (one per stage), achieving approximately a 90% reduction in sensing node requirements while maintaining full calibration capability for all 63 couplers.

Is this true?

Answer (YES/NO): NO